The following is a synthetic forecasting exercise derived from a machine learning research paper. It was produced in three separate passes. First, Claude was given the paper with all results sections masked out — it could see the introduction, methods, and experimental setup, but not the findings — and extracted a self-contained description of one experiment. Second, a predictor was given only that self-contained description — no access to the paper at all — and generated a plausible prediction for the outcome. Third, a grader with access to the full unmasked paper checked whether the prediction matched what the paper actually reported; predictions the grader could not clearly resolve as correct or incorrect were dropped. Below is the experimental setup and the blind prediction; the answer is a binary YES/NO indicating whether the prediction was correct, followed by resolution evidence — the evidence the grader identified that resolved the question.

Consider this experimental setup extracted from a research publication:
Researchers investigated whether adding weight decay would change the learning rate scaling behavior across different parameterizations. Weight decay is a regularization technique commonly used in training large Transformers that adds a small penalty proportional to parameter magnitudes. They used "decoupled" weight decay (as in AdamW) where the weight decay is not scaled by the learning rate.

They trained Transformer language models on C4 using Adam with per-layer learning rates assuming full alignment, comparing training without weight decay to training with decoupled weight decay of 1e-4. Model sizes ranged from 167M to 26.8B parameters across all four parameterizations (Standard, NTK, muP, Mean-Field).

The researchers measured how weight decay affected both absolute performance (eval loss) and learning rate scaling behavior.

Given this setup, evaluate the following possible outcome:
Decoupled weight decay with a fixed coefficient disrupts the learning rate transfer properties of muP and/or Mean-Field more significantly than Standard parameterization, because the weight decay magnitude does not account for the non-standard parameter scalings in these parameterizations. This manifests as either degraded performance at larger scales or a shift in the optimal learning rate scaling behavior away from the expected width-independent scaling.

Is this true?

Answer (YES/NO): NO